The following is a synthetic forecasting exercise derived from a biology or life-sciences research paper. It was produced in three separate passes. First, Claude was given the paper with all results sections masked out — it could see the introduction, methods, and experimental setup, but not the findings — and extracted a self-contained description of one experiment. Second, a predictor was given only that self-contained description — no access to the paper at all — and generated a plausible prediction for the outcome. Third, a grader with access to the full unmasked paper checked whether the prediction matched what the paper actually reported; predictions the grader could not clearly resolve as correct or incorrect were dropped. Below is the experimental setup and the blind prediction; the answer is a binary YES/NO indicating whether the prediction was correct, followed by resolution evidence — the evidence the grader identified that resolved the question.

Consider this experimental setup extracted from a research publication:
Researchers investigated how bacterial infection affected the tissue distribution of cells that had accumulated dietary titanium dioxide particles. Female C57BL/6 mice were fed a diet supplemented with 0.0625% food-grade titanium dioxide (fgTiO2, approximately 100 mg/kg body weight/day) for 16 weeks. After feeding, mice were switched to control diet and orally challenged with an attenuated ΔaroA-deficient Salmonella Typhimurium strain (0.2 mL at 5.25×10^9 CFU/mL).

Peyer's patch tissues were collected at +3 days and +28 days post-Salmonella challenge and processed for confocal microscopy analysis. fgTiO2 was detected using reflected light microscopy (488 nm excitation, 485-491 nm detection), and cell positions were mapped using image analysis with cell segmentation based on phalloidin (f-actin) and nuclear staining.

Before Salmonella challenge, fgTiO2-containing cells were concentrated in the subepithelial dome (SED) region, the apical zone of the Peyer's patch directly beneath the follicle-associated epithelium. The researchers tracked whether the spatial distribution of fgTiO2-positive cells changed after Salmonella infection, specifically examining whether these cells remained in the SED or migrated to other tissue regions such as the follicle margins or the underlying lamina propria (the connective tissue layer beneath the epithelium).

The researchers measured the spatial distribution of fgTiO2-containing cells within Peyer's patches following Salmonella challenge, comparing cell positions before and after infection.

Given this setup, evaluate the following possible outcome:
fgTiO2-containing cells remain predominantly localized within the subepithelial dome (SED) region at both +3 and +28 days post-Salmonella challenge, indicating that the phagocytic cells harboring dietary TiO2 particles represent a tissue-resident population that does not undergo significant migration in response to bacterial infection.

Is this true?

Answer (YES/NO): NO